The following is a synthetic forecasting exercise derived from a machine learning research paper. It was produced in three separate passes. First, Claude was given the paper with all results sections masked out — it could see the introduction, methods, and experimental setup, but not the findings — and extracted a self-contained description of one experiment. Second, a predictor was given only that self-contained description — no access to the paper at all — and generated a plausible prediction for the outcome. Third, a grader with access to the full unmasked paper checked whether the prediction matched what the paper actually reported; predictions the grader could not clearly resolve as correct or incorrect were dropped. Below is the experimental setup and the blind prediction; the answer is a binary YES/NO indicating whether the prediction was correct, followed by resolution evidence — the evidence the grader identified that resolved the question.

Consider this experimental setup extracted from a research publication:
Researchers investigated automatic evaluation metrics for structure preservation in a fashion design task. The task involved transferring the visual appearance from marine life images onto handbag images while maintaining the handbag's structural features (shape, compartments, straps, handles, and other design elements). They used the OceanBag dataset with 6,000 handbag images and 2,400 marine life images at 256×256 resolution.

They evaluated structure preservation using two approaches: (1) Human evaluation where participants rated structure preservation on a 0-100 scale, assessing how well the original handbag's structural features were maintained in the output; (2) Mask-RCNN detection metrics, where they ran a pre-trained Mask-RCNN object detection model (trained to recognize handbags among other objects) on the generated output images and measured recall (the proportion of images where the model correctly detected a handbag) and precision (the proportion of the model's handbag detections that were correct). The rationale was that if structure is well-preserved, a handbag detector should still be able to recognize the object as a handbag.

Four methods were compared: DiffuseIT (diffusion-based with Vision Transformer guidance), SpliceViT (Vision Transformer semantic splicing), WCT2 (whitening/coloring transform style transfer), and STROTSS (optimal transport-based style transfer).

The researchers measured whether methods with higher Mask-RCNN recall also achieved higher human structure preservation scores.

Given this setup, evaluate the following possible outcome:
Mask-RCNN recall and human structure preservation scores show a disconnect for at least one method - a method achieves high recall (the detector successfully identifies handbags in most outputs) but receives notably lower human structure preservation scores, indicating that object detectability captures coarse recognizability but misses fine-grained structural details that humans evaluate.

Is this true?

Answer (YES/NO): NO